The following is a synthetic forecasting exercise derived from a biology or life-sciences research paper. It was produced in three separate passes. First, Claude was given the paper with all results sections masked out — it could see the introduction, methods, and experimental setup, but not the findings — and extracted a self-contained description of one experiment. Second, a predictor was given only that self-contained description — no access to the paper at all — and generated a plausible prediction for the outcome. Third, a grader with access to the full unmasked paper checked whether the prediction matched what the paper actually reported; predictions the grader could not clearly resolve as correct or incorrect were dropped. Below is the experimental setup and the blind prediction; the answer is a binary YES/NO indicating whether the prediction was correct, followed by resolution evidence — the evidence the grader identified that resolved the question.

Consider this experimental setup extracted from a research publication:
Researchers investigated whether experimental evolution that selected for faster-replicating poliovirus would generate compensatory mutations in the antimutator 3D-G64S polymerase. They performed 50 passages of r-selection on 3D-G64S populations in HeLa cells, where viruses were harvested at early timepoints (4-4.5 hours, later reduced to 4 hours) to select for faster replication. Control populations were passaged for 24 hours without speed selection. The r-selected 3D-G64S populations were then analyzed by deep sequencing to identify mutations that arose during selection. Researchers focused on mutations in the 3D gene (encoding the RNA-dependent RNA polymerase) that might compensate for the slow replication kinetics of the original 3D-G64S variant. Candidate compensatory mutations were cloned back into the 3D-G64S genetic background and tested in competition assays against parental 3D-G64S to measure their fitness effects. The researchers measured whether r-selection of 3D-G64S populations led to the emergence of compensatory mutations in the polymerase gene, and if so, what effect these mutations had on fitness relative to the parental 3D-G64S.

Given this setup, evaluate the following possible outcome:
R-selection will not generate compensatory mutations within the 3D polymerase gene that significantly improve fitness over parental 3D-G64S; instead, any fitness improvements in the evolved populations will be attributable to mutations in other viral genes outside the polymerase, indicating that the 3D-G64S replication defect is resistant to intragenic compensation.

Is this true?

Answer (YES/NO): NO